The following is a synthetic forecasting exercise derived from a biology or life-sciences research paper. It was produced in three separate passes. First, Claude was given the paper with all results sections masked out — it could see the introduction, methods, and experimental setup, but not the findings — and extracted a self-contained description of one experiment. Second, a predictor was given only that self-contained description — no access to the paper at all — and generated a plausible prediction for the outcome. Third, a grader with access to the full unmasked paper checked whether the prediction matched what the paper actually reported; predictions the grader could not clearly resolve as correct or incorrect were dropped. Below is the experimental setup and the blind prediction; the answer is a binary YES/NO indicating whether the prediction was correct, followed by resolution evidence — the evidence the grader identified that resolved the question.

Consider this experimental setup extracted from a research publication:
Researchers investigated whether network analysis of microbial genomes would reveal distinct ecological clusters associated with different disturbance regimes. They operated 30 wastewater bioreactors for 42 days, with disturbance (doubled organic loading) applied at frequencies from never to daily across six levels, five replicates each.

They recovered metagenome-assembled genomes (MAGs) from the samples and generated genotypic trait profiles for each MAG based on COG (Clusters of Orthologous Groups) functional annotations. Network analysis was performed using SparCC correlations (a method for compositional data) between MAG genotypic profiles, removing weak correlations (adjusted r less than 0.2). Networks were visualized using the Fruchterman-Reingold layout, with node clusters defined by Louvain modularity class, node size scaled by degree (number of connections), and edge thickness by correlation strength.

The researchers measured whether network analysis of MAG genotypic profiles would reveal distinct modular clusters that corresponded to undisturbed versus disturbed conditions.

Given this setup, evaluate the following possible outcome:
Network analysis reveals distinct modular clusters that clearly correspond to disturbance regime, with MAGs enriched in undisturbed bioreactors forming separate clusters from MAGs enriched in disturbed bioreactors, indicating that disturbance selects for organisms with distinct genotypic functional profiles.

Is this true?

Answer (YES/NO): YES